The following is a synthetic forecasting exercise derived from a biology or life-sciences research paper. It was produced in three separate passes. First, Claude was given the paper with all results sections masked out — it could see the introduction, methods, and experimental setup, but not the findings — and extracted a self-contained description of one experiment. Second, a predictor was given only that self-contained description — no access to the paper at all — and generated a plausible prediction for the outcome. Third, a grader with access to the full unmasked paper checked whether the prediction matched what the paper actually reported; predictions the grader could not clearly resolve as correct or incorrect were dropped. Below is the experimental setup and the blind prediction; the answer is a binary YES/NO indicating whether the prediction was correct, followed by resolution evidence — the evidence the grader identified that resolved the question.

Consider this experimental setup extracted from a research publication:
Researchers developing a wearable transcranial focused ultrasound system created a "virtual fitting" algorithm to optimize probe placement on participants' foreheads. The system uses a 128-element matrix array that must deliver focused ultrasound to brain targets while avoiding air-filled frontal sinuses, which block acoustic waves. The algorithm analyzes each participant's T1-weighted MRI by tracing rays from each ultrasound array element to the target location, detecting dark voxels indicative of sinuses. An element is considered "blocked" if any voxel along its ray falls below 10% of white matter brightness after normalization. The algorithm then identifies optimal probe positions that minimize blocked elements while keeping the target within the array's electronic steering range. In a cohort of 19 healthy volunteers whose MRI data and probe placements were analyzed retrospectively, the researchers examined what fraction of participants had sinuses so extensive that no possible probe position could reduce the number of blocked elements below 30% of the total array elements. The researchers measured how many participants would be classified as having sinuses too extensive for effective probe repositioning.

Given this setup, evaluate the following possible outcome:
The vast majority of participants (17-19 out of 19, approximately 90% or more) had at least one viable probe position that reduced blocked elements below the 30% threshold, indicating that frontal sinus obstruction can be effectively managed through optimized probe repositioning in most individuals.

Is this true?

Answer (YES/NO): YES